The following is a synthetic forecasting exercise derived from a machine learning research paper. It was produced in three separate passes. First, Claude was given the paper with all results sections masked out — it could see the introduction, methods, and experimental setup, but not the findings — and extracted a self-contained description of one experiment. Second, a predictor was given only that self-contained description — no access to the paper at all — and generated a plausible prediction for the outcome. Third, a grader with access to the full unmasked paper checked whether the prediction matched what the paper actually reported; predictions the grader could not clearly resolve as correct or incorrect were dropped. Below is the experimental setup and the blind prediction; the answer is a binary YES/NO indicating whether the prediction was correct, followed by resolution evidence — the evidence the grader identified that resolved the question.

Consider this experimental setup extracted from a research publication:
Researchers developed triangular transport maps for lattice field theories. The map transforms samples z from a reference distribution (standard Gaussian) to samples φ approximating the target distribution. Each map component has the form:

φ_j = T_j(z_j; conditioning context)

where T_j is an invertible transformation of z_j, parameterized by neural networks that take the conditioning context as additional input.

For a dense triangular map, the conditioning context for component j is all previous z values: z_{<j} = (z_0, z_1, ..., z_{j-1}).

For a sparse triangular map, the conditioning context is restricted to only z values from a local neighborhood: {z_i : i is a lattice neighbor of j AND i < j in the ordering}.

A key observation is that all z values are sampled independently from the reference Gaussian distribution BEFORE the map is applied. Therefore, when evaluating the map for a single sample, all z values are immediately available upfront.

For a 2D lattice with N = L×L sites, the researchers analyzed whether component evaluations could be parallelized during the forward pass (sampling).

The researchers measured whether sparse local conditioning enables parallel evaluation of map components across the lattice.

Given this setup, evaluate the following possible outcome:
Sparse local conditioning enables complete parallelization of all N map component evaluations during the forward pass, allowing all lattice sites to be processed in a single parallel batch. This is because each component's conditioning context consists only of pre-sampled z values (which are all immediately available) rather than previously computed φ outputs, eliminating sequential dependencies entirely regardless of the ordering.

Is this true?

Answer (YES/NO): YES